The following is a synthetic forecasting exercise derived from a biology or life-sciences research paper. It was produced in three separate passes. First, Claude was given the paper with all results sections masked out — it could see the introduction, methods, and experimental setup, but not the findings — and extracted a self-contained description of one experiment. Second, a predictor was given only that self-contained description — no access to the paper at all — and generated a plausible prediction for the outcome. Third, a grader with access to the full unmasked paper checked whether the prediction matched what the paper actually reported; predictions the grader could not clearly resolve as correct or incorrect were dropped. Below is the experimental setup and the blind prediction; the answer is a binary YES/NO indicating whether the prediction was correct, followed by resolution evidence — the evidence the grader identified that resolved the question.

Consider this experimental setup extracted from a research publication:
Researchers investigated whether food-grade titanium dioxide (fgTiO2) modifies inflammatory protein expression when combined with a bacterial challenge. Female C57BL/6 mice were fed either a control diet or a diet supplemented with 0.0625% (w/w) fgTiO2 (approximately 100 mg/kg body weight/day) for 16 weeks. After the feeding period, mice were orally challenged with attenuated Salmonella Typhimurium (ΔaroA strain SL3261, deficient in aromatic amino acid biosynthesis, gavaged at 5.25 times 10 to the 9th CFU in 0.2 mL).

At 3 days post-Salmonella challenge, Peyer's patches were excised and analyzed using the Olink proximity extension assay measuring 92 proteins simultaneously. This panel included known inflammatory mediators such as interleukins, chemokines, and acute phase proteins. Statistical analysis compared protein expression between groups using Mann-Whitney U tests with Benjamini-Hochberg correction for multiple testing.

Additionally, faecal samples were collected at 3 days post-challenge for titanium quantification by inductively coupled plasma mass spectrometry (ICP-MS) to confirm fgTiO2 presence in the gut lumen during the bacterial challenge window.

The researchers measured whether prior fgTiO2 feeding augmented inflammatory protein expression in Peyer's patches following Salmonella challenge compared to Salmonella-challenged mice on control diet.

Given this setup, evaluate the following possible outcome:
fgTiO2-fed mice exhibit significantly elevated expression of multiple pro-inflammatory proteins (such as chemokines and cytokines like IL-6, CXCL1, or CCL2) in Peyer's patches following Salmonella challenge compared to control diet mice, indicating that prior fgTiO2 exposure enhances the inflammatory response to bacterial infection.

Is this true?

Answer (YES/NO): NO